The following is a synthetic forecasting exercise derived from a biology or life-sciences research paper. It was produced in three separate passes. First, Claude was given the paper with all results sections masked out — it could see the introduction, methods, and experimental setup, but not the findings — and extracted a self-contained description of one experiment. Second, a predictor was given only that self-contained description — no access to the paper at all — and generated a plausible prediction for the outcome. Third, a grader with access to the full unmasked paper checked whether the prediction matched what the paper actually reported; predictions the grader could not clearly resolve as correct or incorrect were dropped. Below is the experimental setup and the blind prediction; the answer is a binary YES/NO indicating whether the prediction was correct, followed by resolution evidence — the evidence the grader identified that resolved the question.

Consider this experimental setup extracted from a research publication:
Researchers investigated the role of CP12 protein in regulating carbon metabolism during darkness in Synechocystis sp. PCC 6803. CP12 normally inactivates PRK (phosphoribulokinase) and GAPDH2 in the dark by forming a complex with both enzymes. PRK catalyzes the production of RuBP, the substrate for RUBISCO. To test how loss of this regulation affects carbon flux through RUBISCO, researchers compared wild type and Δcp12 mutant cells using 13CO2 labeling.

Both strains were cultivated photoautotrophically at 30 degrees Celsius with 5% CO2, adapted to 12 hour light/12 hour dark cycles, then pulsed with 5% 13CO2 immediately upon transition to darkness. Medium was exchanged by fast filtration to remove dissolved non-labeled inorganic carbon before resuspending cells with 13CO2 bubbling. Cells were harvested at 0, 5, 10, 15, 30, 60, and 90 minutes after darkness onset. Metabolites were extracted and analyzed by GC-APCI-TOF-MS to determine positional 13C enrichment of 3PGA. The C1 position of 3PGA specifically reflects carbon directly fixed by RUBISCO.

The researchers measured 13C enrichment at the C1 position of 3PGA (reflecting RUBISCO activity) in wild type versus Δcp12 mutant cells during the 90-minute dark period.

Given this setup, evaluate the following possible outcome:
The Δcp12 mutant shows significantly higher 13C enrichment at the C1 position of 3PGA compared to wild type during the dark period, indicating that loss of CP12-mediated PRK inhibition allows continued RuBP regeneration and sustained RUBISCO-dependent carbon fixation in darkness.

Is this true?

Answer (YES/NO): YES